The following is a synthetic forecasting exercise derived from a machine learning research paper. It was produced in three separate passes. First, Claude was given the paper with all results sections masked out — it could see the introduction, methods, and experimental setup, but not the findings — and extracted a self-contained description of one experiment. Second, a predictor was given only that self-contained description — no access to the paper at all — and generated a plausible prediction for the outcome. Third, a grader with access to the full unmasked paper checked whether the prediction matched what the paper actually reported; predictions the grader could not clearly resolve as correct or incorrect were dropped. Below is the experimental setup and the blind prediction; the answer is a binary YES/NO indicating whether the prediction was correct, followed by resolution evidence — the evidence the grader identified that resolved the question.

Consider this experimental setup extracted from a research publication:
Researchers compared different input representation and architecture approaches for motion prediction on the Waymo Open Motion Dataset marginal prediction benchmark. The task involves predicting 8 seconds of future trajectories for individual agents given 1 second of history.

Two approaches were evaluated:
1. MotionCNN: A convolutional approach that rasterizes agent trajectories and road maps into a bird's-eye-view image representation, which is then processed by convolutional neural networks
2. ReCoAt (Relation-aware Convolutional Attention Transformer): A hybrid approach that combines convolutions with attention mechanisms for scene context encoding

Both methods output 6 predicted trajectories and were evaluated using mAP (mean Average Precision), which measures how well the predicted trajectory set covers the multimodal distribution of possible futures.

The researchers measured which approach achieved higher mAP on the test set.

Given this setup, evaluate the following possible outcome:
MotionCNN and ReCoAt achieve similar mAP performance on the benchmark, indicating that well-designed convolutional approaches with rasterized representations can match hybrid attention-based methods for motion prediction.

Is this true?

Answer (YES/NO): NO